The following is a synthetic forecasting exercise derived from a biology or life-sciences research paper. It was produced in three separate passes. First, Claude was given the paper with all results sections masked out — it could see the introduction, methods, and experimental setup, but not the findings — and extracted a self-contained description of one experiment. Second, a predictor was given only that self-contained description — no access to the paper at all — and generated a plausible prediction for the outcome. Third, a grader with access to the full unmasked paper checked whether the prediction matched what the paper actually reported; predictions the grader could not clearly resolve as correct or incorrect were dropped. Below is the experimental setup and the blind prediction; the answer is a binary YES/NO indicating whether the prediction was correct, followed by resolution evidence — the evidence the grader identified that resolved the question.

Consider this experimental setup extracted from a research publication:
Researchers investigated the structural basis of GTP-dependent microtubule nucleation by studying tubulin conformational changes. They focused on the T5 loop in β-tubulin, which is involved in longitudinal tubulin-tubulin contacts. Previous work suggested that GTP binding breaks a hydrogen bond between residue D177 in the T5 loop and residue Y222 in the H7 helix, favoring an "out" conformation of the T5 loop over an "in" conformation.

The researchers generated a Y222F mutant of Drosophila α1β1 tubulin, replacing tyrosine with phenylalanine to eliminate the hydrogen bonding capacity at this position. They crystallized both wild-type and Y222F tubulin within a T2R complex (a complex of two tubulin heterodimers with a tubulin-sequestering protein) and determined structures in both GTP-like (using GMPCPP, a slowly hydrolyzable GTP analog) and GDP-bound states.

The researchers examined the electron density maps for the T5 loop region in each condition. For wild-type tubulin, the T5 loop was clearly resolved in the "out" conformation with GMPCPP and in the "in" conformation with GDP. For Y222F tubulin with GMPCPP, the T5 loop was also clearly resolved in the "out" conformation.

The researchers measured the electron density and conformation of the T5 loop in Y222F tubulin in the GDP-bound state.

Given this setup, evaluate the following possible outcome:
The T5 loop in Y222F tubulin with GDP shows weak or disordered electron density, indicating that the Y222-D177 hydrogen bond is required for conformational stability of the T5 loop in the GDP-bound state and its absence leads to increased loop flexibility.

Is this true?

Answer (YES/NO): YES